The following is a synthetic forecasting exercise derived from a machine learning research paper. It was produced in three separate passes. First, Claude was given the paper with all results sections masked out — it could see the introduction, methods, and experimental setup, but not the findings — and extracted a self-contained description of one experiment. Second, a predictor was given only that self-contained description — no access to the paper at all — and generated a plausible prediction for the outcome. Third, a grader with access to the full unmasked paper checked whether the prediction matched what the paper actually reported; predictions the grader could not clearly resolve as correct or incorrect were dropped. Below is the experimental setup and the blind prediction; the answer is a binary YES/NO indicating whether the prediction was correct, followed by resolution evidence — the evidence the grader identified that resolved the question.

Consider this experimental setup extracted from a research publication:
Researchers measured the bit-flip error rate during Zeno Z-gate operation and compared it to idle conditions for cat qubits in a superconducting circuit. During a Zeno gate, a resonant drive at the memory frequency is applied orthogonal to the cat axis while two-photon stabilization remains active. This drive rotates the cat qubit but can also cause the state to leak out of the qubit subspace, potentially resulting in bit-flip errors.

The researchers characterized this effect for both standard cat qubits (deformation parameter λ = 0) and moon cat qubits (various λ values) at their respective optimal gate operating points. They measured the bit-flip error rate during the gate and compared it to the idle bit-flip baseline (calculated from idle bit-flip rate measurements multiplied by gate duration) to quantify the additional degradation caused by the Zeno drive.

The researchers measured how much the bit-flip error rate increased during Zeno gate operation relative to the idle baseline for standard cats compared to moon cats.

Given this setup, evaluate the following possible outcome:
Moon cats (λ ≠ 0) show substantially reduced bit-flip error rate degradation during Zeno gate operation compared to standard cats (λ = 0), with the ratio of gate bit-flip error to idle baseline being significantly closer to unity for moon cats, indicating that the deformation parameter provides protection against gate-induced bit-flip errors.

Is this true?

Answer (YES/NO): YES